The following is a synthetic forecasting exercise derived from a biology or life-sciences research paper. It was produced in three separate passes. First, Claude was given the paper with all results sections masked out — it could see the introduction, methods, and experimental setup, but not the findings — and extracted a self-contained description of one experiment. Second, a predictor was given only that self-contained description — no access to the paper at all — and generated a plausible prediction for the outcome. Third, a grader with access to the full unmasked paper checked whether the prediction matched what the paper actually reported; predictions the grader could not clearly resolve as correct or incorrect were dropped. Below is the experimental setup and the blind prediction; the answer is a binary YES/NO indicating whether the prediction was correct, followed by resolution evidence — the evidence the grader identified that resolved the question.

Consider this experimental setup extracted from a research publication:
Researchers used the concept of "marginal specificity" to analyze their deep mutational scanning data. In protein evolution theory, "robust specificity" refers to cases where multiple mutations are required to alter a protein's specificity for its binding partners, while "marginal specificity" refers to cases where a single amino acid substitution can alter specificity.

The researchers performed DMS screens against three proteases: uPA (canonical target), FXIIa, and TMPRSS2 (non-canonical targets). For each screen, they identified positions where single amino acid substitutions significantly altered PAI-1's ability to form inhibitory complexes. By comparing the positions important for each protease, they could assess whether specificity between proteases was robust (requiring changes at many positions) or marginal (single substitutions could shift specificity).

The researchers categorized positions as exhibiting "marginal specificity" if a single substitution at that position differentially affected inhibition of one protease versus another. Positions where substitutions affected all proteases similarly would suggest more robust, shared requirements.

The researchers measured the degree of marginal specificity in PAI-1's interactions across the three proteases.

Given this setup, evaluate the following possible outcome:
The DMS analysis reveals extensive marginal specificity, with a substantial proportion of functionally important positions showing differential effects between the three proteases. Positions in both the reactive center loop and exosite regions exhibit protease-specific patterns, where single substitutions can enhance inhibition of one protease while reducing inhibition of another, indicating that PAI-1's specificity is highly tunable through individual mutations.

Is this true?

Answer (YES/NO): NO